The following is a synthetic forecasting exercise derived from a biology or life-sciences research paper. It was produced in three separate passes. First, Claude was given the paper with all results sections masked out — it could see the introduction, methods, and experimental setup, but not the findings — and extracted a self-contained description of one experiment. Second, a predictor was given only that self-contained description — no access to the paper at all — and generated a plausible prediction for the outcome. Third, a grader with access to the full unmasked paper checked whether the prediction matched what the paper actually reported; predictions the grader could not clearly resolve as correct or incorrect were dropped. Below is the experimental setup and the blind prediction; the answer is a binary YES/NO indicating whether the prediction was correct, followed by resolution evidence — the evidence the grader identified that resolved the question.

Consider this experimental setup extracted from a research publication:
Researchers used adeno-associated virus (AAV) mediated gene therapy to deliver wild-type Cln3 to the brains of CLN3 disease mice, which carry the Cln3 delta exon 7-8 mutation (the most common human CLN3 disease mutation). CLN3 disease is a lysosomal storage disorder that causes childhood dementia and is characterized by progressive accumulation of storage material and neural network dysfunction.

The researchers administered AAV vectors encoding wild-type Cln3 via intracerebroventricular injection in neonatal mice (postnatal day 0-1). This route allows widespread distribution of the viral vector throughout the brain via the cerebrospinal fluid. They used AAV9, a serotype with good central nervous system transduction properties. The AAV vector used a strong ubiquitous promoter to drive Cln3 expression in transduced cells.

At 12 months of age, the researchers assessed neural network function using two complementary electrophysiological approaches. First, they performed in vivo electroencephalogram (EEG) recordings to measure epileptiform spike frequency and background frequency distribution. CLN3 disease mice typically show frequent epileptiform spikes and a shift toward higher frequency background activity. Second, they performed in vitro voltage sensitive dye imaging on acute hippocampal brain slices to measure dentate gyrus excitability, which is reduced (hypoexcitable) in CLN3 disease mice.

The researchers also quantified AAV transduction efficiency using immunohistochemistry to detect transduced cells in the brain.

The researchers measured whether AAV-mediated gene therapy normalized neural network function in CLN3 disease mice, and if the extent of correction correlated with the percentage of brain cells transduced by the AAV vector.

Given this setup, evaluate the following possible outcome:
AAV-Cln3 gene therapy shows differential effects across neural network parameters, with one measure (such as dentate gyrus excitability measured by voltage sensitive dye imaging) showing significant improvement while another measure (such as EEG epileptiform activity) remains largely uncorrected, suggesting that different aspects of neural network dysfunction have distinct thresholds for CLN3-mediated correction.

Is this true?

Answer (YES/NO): NO